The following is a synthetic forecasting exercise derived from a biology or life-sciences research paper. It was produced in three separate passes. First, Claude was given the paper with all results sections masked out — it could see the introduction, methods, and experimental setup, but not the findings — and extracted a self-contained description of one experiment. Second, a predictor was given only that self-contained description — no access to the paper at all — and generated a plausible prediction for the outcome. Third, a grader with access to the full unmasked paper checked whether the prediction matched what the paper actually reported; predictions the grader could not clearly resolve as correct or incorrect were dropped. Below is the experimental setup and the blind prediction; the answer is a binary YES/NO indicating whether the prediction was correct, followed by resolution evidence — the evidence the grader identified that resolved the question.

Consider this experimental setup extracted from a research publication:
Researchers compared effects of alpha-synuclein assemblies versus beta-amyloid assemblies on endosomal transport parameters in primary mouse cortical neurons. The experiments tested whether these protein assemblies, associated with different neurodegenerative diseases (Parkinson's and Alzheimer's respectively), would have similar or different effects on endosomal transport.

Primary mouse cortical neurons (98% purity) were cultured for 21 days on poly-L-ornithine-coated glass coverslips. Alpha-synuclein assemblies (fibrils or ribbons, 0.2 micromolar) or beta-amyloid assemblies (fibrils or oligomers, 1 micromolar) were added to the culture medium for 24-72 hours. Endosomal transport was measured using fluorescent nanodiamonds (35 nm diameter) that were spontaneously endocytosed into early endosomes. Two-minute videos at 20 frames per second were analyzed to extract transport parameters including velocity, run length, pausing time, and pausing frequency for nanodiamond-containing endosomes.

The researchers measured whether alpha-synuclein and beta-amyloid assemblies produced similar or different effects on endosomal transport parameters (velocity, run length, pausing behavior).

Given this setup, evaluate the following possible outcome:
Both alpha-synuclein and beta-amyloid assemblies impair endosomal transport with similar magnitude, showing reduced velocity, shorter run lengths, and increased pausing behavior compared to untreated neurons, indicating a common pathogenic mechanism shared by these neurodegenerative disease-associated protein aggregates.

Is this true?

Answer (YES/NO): NO